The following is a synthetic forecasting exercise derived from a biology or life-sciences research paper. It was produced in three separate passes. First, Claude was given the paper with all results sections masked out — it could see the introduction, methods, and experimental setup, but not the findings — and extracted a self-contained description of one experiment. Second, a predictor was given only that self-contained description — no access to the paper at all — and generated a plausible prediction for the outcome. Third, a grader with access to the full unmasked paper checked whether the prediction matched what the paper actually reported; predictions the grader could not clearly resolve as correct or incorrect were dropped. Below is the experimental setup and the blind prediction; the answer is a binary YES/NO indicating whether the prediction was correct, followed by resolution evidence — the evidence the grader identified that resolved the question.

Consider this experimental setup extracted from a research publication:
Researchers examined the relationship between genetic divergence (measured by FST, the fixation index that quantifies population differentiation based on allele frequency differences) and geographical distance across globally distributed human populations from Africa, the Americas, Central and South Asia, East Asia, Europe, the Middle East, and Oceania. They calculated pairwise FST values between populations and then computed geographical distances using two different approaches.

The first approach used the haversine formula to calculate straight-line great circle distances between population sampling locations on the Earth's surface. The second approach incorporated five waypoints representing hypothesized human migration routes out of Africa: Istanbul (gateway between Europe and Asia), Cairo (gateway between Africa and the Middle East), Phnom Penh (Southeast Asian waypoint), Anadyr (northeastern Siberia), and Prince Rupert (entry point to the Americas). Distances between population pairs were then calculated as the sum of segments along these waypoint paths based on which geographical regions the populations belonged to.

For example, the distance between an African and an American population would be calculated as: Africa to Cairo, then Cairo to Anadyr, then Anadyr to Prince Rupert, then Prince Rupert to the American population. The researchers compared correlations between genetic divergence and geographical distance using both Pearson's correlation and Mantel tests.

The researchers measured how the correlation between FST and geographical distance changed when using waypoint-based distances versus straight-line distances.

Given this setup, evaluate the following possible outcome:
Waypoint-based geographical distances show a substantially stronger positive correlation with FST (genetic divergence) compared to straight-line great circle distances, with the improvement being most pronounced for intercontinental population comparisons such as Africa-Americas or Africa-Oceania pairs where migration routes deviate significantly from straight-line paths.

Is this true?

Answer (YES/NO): NO